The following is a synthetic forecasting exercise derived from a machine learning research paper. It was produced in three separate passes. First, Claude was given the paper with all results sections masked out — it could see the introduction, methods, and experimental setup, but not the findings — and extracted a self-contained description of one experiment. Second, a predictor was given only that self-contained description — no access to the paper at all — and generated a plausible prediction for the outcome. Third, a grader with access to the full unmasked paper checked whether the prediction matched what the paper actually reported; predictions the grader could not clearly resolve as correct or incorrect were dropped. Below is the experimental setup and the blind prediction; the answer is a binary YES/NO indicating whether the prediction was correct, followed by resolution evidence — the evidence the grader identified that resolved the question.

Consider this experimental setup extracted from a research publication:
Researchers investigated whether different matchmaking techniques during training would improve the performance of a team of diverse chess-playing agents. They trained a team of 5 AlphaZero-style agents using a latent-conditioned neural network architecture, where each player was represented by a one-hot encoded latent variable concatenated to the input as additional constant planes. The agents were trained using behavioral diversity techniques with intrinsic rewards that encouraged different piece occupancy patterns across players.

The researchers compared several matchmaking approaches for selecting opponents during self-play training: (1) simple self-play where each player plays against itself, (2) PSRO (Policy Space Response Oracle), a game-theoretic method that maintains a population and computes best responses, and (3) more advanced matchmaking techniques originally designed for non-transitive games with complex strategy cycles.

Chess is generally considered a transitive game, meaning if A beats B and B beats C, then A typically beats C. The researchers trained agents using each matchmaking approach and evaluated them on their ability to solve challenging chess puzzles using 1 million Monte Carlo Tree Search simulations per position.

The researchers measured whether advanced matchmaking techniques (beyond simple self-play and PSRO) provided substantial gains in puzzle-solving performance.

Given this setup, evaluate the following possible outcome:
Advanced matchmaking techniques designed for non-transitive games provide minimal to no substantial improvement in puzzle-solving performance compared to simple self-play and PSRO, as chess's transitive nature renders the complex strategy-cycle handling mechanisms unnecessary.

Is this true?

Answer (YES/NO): YES